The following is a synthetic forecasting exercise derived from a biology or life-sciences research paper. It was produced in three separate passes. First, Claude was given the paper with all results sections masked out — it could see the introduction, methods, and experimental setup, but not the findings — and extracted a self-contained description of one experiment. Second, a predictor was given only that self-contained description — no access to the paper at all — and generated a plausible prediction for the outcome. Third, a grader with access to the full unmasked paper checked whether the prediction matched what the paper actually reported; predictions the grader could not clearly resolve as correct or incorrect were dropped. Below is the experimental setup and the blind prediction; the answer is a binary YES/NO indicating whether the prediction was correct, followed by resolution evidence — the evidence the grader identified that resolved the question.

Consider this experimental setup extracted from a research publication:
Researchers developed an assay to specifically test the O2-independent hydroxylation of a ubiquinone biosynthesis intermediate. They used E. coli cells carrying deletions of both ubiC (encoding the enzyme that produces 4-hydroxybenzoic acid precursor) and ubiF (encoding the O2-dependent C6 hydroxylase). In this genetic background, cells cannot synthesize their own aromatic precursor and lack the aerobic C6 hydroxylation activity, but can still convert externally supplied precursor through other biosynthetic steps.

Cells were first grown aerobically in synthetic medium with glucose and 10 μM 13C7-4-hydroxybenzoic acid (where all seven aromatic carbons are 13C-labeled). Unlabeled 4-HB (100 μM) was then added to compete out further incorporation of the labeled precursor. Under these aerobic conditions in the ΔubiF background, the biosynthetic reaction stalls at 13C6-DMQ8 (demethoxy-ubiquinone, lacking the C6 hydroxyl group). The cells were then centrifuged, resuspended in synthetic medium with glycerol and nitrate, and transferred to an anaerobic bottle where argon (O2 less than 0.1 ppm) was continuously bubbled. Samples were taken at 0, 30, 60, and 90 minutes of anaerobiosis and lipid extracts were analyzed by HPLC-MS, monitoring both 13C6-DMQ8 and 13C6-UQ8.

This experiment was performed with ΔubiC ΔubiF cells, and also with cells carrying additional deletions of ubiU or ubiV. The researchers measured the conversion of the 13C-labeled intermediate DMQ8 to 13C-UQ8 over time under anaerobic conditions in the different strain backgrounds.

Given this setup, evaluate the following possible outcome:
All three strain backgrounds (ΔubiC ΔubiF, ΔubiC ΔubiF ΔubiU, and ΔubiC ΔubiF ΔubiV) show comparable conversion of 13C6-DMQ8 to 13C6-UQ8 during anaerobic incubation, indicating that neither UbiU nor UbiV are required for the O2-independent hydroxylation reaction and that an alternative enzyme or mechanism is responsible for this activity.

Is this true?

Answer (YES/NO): NO